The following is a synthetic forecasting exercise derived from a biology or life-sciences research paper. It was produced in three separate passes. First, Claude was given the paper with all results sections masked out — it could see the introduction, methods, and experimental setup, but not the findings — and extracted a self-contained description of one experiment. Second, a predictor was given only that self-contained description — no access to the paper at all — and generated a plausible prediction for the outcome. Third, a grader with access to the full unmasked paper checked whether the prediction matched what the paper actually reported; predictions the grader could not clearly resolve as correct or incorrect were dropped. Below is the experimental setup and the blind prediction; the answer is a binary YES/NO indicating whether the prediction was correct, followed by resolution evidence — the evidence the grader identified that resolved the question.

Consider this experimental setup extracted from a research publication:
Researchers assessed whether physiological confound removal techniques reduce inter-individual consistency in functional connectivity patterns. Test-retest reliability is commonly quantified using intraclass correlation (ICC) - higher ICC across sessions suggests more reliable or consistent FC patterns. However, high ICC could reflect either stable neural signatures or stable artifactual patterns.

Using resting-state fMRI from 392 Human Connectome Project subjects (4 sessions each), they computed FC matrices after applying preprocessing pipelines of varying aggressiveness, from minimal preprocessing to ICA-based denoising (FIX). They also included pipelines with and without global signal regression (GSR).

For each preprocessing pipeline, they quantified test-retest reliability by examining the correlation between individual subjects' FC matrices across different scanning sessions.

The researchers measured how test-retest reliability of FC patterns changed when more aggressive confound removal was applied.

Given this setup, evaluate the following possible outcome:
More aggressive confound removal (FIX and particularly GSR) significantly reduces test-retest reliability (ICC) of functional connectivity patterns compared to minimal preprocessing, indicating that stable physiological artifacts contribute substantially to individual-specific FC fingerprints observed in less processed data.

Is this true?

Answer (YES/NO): NO